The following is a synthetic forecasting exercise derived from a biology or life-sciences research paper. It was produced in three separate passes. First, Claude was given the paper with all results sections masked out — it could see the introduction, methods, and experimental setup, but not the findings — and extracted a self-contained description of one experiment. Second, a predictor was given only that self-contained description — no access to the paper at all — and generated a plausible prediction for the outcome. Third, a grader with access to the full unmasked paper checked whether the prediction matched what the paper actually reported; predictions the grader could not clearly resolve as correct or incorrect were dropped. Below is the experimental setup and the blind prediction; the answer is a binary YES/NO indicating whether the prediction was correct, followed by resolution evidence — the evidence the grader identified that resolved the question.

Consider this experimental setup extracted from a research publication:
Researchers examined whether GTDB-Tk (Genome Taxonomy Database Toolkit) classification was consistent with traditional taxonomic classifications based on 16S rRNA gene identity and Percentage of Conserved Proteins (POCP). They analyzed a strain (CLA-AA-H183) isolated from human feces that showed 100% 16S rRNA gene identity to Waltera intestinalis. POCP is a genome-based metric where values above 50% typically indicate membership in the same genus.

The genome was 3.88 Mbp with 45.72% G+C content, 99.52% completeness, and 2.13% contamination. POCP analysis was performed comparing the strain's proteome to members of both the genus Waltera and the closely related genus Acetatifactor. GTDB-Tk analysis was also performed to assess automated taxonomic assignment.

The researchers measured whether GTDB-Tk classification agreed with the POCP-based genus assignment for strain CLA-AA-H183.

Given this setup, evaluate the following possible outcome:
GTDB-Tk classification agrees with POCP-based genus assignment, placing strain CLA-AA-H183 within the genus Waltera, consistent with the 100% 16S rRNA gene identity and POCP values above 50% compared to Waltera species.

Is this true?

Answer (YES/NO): NO